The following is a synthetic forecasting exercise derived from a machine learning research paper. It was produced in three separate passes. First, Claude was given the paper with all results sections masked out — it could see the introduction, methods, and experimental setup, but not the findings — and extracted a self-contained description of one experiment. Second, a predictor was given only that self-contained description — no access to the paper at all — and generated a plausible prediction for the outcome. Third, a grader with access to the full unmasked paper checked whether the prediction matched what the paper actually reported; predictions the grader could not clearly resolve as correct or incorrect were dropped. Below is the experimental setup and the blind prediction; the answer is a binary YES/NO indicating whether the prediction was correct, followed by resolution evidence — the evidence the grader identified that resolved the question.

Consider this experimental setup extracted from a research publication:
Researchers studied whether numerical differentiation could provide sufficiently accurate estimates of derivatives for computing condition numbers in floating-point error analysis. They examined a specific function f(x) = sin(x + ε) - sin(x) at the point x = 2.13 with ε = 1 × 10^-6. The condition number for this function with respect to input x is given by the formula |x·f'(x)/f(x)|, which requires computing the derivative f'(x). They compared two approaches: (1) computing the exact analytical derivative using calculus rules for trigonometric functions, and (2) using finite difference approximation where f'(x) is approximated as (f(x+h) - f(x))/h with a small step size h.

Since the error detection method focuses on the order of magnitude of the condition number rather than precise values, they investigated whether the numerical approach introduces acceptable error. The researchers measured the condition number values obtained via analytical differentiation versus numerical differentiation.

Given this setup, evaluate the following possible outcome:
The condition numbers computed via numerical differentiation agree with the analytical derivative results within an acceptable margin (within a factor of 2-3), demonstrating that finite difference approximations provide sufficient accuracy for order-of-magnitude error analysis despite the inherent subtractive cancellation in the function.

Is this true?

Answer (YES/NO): YES